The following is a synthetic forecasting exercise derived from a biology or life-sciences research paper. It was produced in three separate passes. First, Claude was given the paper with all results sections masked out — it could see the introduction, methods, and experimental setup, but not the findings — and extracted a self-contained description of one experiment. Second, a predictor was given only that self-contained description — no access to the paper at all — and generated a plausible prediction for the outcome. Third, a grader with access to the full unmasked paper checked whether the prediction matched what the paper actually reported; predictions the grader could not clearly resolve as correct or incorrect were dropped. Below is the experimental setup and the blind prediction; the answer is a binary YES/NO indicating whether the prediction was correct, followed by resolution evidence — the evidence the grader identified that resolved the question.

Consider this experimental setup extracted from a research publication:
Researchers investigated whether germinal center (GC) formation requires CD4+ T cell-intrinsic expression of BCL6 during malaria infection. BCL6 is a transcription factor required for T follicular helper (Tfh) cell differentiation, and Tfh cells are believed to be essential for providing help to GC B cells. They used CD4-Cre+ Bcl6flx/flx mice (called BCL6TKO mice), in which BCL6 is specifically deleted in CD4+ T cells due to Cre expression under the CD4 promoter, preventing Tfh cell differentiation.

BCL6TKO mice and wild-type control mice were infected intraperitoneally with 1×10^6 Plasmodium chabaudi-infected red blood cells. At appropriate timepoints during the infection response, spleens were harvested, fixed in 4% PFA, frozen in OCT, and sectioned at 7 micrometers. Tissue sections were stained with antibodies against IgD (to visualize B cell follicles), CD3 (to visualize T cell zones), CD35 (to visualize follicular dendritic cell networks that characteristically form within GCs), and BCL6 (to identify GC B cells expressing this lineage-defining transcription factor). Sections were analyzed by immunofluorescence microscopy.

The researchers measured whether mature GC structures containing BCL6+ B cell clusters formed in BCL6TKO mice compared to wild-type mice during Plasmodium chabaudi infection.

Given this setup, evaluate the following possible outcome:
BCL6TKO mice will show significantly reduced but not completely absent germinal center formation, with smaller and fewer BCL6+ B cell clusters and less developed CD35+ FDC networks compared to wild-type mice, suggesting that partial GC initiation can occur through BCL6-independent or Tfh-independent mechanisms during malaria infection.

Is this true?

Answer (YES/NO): NO